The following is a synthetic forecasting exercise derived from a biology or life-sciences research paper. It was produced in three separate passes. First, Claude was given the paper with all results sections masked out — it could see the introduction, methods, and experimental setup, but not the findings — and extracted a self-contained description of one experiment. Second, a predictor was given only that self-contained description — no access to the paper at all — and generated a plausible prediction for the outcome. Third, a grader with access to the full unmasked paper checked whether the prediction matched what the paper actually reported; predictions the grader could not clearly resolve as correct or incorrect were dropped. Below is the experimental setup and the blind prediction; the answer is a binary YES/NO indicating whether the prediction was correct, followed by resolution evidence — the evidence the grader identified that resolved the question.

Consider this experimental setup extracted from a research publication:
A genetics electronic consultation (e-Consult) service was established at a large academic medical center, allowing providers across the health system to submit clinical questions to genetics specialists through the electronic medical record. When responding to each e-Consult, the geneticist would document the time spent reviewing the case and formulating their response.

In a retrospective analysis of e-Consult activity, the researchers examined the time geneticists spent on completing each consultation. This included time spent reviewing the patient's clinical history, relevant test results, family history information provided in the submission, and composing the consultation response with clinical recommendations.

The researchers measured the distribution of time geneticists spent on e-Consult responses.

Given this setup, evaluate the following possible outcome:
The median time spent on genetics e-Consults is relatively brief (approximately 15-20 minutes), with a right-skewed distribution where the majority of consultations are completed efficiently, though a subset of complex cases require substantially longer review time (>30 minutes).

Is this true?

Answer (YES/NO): NO